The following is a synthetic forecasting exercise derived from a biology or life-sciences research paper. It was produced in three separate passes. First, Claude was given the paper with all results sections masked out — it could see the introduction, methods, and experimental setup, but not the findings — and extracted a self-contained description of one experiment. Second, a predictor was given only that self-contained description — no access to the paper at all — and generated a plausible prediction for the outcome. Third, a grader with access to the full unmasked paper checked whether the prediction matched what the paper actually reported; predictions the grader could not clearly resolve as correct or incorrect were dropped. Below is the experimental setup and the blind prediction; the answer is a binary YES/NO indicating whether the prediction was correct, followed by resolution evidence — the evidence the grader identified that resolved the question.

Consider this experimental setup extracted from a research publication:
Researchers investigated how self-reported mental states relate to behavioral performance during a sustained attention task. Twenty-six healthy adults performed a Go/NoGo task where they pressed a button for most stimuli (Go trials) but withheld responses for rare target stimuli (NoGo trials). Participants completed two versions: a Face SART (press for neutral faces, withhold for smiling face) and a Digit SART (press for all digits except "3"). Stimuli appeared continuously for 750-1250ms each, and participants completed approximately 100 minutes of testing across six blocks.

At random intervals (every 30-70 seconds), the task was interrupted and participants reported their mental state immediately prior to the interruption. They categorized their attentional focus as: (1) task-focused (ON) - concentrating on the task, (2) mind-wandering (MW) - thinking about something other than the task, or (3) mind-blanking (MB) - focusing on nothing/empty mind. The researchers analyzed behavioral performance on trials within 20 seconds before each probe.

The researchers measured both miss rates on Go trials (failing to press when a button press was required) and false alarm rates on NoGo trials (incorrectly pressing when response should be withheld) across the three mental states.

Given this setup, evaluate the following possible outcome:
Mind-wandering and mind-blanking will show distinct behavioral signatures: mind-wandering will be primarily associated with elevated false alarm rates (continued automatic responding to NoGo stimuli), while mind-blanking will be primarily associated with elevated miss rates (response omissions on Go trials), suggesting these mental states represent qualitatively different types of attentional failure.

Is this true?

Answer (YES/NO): NO